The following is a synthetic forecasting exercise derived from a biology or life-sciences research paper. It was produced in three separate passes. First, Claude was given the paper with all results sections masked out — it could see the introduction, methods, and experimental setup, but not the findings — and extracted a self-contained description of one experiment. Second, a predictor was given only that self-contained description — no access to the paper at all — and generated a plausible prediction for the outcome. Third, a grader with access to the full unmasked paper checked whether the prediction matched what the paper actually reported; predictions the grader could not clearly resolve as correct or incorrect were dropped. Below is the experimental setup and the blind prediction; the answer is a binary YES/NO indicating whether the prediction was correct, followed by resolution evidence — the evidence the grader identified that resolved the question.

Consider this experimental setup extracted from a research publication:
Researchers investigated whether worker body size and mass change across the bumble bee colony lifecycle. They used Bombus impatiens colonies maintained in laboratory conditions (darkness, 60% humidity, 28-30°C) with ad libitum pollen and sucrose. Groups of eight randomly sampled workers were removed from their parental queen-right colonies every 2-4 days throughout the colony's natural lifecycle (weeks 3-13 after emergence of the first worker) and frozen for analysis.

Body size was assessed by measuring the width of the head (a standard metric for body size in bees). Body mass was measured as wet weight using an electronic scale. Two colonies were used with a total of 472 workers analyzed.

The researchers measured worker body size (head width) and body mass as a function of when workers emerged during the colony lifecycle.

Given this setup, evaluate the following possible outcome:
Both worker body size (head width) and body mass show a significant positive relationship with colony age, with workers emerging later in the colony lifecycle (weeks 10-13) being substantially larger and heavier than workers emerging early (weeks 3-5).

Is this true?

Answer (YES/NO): YES